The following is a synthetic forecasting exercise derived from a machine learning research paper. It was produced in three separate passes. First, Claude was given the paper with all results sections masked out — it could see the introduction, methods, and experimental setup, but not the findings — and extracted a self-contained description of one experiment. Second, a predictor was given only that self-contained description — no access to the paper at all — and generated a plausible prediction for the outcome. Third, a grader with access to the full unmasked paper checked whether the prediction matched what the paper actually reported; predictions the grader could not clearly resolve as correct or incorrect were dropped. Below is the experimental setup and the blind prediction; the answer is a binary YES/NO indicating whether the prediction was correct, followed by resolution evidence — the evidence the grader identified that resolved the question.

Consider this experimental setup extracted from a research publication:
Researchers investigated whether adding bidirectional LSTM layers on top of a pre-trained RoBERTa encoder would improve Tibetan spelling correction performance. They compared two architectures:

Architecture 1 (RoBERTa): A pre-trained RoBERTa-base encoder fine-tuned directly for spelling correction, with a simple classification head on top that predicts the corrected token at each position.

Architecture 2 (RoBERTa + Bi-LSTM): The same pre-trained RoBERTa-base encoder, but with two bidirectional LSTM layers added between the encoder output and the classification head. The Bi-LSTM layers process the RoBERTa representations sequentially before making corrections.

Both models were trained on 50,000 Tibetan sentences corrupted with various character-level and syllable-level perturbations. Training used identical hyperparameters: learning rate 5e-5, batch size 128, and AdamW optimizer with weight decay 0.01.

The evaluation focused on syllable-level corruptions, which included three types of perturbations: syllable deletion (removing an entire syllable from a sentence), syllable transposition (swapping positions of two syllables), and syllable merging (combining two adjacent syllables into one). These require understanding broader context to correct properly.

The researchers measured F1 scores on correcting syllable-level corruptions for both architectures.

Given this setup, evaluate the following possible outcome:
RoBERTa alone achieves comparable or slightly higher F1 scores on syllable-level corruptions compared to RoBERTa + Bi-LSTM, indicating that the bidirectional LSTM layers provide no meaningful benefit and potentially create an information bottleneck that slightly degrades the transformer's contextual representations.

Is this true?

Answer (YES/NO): NO